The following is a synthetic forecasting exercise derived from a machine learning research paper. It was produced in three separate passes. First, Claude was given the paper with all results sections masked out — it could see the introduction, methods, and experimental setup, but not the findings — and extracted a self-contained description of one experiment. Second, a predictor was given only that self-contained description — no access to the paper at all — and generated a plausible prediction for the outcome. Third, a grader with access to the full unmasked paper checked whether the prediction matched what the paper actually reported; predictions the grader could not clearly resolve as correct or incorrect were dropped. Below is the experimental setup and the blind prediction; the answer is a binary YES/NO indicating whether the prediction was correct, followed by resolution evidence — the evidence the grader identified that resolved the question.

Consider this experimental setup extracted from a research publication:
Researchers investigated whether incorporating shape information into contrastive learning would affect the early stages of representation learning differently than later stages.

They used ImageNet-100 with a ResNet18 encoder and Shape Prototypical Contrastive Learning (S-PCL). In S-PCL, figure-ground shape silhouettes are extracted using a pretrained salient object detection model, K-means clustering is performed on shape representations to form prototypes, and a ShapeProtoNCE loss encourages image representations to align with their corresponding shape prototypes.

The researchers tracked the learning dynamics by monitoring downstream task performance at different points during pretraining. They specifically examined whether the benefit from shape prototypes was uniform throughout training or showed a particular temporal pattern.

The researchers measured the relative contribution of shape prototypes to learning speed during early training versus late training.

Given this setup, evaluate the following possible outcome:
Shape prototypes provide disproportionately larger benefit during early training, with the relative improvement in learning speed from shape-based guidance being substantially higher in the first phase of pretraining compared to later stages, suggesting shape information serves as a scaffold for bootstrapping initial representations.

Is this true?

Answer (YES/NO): YES